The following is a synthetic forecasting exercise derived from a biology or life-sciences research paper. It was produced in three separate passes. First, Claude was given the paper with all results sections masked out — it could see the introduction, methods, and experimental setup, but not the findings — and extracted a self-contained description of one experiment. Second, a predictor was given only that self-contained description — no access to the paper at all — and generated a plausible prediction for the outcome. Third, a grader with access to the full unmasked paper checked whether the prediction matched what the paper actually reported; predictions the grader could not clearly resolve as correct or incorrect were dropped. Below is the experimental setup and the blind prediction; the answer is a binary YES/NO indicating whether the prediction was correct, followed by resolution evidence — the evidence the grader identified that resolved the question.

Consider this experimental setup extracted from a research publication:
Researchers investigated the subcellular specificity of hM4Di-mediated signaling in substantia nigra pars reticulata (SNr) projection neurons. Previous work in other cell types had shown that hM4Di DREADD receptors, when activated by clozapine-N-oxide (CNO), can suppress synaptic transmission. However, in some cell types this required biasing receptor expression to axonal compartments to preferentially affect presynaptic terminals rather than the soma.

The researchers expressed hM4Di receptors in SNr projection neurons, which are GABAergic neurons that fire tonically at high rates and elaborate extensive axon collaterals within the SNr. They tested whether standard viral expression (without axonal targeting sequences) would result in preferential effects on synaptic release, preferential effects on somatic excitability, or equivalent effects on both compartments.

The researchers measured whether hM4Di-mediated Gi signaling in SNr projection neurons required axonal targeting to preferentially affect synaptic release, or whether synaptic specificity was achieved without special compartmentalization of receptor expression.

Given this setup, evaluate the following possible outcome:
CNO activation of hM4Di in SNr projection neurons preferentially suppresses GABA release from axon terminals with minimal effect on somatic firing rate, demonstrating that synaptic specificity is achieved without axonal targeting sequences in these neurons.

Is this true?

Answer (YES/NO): YES